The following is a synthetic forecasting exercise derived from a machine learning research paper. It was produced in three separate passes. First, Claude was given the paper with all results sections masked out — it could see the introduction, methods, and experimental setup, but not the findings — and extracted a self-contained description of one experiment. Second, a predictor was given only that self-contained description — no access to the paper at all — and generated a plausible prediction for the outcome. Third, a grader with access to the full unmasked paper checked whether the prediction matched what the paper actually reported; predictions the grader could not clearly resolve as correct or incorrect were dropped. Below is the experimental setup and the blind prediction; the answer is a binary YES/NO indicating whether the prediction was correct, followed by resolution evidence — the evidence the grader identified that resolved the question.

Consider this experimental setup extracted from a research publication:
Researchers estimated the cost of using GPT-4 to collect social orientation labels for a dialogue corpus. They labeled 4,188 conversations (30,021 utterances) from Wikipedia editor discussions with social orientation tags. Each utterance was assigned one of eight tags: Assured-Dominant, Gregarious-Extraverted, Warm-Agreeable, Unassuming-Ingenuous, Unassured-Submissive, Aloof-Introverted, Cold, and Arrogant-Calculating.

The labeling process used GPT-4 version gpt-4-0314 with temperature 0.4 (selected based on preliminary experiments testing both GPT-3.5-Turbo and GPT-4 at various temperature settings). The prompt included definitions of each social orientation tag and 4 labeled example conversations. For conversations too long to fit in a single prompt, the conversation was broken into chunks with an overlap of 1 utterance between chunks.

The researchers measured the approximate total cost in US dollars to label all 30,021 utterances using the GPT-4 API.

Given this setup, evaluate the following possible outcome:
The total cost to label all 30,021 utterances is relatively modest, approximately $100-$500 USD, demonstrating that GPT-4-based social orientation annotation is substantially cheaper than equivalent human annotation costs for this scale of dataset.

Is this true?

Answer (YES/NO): NO